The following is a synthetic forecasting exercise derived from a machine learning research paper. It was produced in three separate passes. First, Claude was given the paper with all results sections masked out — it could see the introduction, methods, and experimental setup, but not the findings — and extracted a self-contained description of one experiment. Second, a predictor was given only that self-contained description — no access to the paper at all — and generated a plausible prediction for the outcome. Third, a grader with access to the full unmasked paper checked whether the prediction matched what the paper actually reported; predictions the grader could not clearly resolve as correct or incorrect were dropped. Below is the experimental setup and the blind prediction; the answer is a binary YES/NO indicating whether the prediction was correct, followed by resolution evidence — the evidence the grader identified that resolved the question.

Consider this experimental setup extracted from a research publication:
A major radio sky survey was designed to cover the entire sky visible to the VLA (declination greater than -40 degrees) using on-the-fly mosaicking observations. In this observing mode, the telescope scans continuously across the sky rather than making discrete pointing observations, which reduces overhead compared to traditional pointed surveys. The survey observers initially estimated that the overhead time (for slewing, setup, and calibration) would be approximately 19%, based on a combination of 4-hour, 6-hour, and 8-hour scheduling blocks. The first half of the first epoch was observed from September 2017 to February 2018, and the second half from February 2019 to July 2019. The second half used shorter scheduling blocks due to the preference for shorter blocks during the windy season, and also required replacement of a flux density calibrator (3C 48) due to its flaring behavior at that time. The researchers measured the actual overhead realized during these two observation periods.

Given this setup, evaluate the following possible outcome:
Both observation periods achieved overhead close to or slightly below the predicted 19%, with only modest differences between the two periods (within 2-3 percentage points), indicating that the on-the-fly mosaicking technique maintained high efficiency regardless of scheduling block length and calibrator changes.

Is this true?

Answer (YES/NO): NO